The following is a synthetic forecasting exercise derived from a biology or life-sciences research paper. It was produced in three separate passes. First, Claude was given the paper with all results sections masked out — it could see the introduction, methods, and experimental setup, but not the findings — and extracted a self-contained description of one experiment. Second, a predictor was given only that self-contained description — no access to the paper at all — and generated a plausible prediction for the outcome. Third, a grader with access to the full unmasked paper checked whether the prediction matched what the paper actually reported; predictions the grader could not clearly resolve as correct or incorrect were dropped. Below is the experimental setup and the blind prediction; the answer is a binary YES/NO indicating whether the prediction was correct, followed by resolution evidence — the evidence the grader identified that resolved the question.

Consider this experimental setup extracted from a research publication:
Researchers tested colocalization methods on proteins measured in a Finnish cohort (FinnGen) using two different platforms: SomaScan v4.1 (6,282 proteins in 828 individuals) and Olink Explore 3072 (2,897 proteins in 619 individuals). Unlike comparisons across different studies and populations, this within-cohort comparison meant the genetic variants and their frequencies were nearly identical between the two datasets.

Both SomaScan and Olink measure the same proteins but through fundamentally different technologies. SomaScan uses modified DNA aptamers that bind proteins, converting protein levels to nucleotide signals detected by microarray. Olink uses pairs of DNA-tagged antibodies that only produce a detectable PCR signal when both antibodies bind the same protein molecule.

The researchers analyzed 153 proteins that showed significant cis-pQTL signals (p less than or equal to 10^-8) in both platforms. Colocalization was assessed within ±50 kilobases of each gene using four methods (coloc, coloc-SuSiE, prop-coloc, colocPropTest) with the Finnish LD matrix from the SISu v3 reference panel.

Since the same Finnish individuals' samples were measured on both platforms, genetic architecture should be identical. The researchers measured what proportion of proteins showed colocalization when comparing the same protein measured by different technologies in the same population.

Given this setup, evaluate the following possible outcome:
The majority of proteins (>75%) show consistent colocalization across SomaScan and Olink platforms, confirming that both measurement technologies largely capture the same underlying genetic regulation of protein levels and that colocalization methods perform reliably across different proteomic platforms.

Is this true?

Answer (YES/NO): NO